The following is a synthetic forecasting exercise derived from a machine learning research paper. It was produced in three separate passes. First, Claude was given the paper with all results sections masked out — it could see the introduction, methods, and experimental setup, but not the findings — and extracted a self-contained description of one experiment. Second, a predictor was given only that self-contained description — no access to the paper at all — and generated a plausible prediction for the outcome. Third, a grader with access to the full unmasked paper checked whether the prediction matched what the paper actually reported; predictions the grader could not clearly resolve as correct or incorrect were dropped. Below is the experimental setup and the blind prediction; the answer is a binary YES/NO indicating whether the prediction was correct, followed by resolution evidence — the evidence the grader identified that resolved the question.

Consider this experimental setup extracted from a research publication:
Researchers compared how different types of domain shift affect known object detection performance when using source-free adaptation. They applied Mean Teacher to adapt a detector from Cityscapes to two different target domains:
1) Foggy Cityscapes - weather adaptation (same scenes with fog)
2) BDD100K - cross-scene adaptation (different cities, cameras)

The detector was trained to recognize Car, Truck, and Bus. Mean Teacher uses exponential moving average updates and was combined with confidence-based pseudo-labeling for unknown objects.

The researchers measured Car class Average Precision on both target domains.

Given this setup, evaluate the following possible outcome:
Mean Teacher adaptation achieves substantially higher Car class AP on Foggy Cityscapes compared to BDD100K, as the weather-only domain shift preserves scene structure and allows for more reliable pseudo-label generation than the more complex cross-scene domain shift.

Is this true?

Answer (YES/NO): NO